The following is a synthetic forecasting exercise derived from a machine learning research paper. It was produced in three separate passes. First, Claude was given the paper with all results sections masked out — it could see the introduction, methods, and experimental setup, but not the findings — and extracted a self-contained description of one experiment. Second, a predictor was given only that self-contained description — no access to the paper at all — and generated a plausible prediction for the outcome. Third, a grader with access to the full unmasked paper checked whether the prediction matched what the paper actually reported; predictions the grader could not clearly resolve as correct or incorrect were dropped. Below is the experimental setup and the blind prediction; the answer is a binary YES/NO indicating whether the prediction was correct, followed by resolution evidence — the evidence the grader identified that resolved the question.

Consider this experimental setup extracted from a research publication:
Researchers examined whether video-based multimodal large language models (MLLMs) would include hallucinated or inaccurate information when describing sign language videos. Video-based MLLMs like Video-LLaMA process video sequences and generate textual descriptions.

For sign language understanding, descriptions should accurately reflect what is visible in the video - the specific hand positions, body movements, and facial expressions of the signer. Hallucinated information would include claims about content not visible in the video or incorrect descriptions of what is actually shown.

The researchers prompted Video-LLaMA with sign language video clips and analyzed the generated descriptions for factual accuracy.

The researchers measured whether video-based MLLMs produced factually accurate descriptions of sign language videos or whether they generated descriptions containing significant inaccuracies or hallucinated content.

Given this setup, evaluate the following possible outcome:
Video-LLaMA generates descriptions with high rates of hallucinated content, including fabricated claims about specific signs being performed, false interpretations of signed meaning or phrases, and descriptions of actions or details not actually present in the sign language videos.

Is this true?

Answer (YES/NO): NO